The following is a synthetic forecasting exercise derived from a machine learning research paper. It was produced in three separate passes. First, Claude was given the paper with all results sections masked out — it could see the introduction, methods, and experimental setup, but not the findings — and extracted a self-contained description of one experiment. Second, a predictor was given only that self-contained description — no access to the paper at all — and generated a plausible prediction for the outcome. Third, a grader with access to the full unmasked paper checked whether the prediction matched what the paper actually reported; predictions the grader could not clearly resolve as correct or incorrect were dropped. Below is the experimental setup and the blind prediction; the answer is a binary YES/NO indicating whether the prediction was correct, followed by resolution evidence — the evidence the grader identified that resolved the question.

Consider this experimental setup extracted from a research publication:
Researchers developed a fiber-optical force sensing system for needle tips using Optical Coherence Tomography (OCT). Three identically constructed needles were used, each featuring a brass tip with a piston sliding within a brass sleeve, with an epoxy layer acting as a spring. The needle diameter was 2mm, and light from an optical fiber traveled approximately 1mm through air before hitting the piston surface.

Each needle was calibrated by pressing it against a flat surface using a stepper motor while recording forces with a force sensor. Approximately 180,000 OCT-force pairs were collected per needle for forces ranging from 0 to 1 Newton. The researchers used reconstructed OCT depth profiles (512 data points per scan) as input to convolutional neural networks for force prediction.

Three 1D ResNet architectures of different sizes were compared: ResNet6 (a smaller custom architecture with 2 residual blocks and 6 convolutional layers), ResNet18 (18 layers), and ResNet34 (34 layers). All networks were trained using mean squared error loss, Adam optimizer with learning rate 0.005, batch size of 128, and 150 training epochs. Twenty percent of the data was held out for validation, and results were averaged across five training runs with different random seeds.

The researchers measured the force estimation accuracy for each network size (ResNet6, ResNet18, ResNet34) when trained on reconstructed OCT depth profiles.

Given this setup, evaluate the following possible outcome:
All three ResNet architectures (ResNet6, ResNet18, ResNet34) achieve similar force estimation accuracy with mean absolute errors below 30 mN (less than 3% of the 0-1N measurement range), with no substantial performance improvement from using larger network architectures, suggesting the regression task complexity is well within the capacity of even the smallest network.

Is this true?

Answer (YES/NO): NO